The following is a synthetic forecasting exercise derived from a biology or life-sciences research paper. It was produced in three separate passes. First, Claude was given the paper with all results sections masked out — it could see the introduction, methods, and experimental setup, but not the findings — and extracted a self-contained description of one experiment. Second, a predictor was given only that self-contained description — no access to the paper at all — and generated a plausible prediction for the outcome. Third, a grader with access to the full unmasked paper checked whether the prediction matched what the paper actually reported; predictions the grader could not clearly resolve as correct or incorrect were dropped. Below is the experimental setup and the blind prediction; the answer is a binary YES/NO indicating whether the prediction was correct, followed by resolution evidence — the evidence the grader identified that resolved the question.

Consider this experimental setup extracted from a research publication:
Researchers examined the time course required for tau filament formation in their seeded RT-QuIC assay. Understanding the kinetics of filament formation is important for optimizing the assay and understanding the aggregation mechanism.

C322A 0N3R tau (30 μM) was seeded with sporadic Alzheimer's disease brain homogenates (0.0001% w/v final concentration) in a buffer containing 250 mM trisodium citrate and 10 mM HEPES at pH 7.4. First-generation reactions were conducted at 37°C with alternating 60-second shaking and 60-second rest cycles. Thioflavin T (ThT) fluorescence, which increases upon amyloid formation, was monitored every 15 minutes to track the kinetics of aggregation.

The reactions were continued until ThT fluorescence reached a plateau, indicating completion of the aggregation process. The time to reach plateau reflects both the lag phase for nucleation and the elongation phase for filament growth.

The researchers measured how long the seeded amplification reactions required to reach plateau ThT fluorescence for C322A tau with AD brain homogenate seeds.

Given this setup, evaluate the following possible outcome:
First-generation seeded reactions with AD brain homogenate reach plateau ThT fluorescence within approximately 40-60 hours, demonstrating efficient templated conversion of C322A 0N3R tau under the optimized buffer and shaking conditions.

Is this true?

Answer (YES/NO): NO